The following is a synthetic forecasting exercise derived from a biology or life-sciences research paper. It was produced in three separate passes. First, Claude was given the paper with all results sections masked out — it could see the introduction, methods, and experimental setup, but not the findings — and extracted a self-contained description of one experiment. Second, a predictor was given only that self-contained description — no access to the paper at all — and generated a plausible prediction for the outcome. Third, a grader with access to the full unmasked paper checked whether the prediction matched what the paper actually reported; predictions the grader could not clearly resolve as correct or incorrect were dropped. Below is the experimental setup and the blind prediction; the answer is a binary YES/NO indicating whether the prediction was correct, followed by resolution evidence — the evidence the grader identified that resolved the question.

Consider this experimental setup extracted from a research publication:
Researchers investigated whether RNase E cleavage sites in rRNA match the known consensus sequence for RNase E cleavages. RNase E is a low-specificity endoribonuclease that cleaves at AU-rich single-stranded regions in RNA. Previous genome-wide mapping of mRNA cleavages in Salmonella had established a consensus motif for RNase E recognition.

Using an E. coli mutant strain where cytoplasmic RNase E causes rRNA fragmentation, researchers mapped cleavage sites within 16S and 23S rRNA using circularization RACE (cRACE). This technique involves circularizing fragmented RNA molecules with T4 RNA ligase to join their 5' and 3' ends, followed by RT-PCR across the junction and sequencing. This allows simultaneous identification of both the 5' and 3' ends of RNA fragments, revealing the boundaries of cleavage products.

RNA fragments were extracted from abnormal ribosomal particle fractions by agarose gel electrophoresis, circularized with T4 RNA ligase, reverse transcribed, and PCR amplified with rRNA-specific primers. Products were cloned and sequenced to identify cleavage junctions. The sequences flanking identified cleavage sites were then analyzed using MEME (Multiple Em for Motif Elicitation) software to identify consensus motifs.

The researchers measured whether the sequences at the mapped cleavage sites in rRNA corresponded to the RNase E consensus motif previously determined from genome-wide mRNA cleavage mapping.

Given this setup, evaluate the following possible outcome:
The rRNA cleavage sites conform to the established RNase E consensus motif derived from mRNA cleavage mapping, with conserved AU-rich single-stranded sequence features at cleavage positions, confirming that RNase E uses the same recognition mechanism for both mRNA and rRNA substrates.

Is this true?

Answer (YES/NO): YES